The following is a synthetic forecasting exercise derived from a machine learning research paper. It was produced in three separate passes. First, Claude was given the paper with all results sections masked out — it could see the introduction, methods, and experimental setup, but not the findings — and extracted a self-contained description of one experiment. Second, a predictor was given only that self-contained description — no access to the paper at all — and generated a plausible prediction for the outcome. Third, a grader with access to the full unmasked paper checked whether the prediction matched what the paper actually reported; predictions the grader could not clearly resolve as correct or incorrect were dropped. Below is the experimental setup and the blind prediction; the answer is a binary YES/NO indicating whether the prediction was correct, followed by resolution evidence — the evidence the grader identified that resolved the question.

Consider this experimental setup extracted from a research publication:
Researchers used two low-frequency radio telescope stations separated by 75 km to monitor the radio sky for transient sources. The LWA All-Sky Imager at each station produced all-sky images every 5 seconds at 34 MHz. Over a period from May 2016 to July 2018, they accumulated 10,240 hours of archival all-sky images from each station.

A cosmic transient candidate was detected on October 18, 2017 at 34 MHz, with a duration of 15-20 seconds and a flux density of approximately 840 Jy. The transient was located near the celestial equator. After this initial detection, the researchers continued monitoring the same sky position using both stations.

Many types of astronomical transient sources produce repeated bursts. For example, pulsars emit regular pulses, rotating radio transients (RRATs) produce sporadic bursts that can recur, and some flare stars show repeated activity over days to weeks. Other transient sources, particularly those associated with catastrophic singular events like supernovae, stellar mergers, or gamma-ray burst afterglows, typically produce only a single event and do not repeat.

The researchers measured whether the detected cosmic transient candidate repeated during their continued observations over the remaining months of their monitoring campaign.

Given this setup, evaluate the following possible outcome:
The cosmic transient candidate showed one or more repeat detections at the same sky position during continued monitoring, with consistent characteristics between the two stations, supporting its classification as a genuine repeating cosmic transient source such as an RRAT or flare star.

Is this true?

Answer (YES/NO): NO